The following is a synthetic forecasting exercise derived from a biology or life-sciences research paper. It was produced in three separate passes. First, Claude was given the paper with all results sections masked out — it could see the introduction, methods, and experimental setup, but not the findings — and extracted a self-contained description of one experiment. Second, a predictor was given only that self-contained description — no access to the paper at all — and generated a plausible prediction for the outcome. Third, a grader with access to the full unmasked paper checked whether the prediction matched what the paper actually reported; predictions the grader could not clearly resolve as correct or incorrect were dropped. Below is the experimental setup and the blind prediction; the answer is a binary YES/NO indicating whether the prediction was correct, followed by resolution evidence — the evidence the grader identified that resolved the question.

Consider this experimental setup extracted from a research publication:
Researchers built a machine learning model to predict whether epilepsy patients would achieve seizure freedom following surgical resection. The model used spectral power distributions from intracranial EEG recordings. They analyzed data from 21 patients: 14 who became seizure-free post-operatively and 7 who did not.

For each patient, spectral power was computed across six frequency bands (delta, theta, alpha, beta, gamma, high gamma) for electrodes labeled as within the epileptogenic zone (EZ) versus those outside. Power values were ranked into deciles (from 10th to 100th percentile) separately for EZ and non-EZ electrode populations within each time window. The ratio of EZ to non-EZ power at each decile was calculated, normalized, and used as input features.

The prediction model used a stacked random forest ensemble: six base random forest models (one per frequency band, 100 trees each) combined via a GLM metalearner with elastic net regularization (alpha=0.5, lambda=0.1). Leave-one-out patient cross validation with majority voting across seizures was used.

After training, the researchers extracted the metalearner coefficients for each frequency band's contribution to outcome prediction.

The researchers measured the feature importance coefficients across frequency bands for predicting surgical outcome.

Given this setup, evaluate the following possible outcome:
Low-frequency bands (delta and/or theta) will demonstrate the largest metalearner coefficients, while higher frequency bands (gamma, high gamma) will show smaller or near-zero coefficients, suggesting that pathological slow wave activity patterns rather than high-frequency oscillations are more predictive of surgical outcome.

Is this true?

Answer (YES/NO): NO